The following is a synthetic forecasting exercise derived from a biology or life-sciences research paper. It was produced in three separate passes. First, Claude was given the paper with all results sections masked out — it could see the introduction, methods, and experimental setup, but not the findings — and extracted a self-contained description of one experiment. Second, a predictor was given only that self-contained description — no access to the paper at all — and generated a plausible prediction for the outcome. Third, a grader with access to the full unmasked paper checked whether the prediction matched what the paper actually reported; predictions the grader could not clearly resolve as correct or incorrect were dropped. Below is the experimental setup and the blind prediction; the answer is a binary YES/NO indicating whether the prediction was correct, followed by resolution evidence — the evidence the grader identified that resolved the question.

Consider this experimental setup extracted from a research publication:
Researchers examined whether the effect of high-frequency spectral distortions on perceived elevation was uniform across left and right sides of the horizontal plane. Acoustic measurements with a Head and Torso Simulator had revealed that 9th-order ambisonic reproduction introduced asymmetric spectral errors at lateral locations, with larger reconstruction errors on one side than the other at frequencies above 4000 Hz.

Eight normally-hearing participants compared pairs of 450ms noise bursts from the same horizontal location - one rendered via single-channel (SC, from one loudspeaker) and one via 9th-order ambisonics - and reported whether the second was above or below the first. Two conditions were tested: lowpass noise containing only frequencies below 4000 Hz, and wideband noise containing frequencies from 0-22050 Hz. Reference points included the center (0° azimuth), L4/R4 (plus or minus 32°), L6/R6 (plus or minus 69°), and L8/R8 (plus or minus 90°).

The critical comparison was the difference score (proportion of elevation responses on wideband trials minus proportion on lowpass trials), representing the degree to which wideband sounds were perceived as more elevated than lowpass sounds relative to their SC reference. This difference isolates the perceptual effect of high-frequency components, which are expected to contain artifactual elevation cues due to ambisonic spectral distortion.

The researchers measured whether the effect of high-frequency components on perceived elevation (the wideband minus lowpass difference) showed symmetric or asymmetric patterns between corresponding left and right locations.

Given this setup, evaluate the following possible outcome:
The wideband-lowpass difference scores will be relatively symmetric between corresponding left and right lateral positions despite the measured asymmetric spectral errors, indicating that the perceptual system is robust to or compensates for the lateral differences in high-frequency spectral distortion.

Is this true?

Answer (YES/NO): NO